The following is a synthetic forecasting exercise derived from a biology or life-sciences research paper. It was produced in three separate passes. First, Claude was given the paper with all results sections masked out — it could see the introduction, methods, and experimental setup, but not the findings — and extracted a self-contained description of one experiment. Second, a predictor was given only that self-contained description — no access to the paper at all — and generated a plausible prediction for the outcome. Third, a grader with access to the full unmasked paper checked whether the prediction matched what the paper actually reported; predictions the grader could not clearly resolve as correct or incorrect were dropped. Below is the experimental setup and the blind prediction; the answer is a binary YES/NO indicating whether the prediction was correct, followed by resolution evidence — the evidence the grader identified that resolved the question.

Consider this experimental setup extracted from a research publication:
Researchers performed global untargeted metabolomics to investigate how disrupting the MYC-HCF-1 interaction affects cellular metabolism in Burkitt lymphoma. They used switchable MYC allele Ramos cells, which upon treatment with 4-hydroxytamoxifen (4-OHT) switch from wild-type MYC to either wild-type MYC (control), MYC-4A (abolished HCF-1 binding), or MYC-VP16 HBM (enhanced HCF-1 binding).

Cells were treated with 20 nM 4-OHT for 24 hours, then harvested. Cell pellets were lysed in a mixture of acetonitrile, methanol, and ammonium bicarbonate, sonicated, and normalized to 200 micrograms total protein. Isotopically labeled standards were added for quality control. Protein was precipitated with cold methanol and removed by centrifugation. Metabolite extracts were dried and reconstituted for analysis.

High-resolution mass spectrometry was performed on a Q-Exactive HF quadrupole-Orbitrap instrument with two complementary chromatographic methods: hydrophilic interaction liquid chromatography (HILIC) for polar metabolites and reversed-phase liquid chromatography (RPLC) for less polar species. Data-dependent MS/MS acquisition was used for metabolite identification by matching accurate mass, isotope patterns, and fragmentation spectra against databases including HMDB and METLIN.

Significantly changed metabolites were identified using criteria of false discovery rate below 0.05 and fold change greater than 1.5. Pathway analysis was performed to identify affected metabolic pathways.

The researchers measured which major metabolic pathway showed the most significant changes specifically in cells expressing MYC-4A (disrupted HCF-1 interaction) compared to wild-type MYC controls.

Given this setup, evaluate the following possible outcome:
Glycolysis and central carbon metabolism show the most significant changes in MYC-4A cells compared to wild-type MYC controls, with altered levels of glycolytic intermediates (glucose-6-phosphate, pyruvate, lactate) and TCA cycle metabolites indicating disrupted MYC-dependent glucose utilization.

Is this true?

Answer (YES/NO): NO